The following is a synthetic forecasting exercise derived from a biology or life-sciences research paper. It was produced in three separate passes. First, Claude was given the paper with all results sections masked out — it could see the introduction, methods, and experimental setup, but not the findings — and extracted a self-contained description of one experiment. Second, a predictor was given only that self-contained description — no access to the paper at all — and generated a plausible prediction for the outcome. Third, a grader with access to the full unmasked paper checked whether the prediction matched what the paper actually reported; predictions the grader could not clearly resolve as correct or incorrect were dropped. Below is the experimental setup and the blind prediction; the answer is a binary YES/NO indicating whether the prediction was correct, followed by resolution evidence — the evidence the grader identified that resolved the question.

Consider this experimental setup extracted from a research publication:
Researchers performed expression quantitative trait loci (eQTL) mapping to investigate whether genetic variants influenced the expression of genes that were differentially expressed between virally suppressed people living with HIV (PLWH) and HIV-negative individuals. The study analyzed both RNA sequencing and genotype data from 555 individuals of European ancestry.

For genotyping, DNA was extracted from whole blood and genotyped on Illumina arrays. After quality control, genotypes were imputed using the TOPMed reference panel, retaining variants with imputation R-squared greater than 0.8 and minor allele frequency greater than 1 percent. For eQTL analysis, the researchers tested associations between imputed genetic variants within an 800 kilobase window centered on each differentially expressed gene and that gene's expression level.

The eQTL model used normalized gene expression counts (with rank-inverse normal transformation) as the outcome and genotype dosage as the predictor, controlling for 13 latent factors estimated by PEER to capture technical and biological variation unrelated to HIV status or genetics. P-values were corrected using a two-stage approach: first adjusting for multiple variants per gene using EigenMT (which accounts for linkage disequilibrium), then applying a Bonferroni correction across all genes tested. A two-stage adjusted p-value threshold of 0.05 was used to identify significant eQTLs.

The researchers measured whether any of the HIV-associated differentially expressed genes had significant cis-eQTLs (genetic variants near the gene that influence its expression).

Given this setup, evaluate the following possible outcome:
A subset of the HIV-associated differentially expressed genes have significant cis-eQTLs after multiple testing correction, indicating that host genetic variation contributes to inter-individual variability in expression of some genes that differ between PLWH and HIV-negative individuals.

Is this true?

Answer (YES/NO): YES